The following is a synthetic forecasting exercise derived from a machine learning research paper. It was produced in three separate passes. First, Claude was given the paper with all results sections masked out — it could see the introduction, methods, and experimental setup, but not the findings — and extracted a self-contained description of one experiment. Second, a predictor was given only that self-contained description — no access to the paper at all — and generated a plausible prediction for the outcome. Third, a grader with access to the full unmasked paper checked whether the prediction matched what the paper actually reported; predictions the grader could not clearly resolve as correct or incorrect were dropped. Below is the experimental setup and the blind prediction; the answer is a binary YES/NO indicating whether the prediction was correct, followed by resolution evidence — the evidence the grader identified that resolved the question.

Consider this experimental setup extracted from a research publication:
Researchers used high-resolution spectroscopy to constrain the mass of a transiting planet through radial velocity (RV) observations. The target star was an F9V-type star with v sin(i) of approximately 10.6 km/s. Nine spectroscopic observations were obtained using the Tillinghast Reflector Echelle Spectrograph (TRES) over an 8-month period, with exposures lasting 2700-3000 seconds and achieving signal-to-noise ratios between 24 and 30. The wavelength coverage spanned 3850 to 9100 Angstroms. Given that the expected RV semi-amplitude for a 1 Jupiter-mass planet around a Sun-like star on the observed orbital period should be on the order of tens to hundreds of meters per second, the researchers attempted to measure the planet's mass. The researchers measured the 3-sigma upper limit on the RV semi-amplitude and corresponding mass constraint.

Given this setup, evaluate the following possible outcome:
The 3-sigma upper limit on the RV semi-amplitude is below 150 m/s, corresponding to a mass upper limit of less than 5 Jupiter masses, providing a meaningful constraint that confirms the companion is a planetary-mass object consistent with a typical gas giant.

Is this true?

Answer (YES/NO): NO